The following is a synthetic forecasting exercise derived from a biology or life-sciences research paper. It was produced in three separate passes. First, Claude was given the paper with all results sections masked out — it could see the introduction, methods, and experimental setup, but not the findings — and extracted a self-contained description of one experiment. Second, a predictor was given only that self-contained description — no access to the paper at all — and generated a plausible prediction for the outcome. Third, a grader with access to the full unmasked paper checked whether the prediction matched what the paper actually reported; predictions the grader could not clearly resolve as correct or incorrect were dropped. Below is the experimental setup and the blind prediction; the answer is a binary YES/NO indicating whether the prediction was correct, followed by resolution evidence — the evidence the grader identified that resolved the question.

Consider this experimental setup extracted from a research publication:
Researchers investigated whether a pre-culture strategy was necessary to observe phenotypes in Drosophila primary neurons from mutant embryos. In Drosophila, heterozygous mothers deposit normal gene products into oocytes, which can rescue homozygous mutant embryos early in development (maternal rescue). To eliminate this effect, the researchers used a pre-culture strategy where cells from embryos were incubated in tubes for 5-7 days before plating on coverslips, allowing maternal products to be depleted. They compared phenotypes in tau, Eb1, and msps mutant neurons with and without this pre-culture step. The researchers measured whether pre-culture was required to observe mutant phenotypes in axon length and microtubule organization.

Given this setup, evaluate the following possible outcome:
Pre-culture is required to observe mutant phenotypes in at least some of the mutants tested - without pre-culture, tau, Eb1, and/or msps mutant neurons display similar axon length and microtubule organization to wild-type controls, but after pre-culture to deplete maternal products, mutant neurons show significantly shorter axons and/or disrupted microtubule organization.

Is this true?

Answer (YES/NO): NO